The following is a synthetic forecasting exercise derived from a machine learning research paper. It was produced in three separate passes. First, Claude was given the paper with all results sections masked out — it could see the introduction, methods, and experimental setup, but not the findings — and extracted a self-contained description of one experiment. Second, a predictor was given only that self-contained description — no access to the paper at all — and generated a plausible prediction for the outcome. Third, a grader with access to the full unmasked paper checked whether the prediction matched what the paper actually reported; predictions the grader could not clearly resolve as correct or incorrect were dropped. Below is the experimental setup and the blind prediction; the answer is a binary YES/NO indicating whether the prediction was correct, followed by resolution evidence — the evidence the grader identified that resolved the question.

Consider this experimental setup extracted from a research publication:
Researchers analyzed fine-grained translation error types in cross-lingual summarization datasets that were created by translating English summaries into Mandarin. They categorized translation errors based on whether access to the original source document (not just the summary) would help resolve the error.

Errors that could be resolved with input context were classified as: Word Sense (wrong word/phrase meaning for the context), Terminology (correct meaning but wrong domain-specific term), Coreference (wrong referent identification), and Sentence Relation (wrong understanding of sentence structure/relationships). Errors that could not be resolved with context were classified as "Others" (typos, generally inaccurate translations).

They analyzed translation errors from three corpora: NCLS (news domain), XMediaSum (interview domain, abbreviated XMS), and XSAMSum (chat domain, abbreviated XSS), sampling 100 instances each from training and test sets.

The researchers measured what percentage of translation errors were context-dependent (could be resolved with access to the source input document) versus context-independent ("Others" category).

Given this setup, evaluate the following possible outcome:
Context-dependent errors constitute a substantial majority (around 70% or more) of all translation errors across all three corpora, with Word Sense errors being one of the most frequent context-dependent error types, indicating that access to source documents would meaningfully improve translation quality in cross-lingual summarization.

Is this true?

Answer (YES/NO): NO